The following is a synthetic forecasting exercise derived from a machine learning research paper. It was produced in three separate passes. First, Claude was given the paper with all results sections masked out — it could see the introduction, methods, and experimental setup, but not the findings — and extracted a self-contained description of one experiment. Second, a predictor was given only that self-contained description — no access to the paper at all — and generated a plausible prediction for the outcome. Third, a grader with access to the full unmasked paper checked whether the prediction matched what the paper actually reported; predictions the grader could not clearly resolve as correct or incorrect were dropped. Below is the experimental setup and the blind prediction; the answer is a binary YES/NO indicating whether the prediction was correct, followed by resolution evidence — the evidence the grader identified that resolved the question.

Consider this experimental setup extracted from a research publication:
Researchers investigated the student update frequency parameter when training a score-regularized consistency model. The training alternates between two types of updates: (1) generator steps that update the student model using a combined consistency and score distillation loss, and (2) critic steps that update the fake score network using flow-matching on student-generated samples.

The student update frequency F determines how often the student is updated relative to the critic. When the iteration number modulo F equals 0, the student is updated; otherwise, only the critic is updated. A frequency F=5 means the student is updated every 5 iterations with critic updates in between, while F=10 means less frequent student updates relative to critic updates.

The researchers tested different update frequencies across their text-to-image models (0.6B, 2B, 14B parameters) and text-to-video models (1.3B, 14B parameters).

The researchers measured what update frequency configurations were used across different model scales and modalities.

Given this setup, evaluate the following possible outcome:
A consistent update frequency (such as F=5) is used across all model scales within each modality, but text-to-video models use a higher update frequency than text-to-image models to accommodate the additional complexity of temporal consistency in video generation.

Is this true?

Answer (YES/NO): NO